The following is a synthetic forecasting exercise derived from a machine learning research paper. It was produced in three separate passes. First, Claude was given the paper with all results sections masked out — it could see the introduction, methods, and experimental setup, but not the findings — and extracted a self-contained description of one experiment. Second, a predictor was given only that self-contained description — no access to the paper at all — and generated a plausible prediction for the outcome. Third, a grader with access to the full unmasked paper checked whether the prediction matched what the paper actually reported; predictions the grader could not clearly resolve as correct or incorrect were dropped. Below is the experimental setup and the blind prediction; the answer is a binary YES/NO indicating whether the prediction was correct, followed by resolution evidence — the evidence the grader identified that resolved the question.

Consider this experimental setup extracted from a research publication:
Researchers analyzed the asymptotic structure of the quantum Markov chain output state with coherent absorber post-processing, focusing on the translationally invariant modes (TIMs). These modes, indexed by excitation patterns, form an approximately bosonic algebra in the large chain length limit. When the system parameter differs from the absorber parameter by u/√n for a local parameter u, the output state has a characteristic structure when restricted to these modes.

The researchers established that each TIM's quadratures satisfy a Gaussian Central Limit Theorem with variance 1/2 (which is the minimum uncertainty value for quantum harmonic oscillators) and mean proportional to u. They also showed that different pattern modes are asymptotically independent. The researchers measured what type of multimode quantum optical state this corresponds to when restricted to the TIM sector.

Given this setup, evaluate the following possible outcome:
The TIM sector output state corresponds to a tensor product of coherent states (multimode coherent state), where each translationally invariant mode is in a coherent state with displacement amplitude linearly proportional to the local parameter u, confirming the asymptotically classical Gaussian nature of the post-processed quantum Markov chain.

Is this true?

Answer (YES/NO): YES